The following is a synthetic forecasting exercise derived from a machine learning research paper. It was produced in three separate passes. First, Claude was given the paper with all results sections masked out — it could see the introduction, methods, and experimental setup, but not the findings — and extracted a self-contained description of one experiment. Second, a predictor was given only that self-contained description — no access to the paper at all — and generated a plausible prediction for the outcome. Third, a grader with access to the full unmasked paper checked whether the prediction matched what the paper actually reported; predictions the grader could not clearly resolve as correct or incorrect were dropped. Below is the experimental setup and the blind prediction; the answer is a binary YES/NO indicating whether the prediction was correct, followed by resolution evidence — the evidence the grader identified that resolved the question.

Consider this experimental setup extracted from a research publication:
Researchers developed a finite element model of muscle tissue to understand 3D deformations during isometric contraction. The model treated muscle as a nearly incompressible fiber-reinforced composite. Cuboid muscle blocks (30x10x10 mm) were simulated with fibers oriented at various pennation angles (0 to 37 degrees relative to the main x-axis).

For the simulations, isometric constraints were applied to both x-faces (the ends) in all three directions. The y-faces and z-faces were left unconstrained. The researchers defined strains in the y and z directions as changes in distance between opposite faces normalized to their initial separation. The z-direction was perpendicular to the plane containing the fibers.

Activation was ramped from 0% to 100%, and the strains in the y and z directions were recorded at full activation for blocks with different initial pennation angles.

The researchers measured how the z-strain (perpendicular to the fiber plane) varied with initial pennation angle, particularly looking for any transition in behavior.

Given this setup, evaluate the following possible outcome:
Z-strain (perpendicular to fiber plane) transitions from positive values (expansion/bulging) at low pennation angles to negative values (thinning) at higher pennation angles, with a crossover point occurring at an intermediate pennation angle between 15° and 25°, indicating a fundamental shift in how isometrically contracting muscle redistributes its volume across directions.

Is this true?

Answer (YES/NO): NO